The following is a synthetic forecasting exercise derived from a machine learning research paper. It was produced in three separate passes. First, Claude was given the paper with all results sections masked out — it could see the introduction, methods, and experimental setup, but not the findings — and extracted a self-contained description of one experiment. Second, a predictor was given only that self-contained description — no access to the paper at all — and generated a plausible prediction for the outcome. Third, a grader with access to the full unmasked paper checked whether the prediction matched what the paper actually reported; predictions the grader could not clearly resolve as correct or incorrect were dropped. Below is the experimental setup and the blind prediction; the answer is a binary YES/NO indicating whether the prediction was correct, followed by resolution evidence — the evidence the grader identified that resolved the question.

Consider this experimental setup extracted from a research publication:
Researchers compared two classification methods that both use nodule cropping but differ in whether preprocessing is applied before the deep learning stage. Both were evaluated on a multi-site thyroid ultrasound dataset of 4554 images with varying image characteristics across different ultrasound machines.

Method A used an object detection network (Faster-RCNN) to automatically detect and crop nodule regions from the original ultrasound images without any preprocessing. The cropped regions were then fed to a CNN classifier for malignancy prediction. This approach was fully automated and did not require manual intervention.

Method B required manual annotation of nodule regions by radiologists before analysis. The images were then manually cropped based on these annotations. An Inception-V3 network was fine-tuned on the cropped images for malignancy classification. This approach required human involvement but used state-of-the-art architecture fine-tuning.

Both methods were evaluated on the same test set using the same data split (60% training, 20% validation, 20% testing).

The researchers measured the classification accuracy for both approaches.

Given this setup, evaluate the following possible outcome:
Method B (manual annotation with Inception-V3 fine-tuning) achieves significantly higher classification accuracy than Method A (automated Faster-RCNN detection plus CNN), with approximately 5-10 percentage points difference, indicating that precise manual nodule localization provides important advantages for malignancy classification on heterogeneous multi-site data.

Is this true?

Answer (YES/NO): NO